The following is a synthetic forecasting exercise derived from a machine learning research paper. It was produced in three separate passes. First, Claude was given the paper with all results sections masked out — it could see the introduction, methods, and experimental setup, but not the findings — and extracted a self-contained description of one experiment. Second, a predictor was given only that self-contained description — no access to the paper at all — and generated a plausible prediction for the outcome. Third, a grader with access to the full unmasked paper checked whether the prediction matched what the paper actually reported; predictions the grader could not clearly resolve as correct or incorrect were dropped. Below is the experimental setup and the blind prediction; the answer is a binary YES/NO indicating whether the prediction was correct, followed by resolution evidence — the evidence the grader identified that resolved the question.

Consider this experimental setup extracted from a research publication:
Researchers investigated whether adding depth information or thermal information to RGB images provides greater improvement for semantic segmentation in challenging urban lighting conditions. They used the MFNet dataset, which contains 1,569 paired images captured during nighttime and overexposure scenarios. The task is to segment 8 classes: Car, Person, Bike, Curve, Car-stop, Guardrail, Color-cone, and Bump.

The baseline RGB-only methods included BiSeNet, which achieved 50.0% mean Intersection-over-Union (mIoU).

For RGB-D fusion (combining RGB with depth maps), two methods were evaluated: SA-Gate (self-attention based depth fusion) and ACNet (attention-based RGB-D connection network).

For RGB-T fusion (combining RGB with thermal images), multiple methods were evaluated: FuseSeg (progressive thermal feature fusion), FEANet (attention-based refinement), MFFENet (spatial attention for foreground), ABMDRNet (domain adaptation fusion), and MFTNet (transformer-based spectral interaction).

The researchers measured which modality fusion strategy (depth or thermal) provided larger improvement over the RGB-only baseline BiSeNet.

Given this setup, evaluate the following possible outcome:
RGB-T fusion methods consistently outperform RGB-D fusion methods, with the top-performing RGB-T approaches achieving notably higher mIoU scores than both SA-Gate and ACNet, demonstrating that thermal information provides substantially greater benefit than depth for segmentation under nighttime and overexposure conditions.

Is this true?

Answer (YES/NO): YES